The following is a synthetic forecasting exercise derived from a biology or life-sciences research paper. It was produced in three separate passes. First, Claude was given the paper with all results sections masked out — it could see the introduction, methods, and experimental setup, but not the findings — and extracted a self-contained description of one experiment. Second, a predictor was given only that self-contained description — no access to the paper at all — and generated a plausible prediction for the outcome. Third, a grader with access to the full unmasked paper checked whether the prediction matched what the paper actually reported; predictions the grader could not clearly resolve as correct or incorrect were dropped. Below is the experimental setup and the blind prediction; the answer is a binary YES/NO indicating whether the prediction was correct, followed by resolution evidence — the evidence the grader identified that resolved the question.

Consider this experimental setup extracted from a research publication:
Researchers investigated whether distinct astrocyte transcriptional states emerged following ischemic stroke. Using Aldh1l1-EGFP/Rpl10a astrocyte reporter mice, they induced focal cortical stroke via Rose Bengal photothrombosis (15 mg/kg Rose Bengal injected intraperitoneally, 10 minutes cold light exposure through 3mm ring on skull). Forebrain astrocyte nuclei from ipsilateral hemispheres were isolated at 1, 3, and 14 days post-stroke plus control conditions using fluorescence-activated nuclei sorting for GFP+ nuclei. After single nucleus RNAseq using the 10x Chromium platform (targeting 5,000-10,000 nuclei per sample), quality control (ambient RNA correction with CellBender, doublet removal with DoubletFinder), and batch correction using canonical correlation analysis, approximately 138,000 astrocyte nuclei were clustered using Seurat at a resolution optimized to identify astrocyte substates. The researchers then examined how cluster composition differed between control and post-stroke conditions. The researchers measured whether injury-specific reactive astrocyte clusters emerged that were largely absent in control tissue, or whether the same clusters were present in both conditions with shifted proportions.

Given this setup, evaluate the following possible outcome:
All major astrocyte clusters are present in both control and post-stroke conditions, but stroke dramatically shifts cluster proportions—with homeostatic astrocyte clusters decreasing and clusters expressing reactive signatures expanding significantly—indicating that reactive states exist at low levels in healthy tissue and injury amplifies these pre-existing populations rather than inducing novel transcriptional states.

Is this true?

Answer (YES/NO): NO